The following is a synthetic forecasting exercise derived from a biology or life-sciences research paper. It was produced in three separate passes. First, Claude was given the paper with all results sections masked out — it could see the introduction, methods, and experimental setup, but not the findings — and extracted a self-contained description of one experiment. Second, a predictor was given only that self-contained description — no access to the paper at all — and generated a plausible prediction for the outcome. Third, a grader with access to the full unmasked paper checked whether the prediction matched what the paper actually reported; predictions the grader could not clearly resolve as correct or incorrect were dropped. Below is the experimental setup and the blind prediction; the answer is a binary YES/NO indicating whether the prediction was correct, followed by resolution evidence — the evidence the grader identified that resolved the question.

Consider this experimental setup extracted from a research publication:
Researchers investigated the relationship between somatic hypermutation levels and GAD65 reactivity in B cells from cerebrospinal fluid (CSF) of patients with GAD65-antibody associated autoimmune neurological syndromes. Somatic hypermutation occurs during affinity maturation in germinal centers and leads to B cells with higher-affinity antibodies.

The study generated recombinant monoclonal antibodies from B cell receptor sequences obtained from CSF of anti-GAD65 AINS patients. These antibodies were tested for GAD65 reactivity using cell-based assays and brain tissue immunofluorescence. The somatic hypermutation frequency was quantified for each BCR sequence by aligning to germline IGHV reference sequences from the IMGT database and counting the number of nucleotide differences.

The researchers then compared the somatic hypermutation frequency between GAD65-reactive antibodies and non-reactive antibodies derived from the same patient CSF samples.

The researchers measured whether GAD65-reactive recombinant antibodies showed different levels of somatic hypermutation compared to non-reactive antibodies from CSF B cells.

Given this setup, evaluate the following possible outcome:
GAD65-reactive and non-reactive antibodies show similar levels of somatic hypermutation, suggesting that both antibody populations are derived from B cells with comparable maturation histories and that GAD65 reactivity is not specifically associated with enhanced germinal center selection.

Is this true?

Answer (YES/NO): NO